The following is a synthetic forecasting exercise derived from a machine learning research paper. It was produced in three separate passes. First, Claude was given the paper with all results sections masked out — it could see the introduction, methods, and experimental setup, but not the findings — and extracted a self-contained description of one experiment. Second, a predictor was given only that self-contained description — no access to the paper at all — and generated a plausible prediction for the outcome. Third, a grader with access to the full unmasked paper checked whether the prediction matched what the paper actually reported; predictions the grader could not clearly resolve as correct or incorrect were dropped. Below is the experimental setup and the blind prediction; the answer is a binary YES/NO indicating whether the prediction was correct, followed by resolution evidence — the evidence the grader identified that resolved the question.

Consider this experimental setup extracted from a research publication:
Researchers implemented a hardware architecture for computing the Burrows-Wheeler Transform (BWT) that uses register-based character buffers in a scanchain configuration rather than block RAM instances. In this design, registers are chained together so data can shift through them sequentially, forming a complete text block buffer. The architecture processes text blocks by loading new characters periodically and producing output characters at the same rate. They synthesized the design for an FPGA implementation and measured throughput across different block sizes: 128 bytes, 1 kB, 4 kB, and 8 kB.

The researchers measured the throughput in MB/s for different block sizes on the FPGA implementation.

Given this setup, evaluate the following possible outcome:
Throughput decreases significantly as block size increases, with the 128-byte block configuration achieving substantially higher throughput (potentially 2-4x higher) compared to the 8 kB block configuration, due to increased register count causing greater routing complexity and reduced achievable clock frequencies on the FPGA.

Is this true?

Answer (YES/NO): NO